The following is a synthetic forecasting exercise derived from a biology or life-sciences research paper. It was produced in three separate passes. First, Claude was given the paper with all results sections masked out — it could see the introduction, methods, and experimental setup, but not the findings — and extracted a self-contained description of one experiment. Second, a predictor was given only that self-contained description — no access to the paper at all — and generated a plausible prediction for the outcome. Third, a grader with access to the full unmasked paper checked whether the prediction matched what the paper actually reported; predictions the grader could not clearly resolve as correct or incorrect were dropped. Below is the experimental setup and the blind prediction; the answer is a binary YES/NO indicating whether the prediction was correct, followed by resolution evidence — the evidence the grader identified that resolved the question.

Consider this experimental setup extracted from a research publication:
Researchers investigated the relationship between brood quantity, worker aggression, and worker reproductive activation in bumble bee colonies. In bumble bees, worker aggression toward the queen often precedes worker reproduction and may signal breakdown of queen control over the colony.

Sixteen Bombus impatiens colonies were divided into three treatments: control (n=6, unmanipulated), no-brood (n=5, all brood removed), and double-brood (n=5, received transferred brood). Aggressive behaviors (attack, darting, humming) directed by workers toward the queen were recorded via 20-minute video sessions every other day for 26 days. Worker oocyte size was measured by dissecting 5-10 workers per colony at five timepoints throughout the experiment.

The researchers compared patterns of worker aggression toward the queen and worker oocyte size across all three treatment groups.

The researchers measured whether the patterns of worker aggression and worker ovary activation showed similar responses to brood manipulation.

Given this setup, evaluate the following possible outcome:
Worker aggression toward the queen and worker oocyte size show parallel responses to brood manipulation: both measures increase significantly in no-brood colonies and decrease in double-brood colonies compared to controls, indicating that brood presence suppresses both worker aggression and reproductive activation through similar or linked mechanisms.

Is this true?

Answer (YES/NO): NO